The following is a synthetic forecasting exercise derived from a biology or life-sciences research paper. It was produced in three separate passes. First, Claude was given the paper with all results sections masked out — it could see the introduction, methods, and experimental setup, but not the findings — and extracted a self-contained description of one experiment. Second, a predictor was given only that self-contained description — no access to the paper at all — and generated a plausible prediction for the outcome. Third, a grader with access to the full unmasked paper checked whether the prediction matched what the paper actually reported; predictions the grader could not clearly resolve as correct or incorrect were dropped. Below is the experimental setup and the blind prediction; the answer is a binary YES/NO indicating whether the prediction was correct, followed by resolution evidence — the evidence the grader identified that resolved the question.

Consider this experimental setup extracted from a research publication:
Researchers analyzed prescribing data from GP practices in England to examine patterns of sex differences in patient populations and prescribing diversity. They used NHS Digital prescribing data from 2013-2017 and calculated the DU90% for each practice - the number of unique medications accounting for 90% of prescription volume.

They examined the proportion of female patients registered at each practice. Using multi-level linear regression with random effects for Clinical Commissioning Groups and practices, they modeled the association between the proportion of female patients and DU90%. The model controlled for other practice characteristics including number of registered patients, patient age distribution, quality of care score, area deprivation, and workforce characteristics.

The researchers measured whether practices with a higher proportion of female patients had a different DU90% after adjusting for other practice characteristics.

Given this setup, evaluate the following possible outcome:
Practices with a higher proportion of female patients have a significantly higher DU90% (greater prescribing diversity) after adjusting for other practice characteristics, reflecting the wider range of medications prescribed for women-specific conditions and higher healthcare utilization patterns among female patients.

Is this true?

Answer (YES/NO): YES